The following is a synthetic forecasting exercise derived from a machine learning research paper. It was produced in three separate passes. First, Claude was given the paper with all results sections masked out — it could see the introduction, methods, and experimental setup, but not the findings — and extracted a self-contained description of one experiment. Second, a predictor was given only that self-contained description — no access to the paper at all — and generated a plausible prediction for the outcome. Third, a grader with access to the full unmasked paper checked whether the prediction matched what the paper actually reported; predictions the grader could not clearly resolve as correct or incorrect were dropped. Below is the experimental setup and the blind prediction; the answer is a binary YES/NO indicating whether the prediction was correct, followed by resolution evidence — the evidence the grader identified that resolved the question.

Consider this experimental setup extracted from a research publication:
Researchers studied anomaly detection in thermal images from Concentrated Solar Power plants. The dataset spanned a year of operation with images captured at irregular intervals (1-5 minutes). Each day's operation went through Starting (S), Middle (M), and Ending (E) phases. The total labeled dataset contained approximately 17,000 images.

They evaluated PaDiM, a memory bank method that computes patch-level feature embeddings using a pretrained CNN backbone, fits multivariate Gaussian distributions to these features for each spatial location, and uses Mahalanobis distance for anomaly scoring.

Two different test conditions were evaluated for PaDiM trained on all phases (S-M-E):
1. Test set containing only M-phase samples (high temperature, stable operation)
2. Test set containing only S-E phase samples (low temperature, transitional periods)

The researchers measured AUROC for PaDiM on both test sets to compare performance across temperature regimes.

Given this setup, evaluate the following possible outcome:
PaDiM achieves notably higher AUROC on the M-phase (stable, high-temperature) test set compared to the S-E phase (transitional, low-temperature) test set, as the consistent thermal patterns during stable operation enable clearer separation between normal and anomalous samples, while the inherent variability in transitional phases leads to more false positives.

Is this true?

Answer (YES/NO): YES